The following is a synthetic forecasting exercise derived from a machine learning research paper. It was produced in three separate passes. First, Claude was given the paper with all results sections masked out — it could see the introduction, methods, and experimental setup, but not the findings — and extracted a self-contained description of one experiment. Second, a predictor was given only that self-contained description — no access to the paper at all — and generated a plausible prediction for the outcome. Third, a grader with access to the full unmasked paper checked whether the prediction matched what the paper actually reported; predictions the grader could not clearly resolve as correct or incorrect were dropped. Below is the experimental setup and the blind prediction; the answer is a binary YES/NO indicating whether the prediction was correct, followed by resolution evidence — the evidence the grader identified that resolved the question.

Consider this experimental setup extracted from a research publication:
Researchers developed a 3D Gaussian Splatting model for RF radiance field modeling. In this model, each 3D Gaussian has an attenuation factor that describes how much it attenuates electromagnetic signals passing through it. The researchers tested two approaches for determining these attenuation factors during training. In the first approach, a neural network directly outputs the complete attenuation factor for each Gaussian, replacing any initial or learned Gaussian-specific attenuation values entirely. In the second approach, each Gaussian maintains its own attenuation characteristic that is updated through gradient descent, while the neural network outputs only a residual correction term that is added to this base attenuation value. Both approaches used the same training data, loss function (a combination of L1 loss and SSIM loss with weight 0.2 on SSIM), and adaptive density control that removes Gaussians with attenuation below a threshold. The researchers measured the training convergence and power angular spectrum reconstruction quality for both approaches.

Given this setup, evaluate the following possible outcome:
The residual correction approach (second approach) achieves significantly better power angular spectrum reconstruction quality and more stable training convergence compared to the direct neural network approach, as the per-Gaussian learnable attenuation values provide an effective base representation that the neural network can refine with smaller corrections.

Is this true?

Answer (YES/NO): NO